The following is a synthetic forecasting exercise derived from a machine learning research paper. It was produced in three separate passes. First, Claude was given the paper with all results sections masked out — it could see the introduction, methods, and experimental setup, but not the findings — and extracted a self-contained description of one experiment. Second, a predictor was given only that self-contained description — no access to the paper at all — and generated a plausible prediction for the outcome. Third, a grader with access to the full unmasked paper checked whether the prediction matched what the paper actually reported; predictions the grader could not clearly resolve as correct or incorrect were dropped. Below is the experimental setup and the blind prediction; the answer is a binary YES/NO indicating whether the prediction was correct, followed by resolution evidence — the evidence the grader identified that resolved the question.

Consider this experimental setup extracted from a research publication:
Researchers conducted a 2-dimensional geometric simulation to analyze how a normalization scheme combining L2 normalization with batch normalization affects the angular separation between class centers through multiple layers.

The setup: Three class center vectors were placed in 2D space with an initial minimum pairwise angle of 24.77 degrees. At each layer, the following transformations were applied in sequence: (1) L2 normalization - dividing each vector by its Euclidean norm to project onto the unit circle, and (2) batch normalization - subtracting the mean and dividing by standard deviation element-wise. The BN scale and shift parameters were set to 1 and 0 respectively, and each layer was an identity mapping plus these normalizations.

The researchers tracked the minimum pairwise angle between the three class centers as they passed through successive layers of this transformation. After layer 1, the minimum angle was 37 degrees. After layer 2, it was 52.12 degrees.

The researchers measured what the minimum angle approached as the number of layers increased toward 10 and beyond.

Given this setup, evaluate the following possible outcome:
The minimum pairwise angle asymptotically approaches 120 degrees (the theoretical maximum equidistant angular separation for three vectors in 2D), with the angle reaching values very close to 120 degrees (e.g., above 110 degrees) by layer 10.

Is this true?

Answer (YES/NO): YES